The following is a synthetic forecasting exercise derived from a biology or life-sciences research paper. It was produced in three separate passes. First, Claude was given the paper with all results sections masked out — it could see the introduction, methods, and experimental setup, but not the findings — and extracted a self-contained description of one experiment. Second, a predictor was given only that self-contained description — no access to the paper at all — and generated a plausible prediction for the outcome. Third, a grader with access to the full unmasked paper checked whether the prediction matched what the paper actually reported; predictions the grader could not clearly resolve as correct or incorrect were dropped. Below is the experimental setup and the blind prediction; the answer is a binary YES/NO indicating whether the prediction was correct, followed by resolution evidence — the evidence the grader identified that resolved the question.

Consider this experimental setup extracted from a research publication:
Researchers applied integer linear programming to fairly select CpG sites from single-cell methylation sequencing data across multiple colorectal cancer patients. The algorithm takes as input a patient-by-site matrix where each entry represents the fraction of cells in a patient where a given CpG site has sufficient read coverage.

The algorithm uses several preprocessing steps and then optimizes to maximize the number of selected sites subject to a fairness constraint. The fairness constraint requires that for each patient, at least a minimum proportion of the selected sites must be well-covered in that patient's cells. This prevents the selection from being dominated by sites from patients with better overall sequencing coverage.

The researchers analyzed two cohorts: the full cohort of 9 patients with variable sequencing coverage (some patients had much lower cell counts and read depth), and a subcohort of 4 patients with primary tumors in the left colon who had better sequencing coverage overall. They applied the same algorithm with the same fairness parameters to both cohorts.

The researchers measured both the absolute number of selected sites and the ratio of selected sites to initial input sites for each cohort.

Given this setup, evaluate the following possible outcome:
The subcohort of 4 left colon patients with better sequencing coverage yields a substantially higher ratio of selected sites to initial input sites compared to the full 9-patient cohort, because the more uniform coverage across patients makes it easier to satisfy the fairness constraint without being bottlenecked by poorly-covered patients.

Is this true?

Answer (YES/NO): NO